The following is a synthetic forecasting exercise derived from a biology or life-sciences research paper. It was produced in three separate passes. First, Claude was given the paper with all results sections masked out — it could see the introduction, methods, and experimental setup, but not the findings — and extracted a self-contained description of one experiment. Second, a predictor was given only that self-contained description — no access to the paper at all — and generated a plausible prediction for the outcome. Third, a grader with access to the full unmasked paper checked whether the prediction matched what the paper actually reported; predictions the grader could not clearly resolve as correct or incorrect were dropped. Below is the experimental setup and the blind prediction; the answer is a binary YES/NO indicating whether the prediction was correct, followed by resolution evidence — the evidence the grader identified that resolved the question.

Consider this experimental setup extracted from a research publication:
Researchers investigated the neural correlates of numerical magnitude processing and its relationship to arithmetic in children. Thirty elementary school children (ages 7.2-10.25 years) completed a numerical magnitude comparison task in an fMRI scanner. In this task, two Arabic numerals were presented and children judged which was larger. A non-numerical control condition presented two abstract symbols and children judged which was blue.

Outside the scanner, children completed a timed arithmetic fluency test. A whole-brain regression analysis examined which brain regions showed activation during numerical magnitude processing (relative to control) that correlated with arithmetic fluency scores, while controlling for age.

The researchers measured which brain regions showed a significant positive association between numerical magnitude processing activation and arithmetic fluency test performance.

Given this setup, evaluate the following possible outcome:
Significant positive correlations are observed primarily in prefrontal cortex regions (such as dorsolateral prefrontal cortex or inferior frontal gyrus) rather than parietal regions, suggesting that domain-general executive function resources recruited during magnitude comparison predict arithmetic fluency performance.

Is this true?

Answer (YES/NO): YES